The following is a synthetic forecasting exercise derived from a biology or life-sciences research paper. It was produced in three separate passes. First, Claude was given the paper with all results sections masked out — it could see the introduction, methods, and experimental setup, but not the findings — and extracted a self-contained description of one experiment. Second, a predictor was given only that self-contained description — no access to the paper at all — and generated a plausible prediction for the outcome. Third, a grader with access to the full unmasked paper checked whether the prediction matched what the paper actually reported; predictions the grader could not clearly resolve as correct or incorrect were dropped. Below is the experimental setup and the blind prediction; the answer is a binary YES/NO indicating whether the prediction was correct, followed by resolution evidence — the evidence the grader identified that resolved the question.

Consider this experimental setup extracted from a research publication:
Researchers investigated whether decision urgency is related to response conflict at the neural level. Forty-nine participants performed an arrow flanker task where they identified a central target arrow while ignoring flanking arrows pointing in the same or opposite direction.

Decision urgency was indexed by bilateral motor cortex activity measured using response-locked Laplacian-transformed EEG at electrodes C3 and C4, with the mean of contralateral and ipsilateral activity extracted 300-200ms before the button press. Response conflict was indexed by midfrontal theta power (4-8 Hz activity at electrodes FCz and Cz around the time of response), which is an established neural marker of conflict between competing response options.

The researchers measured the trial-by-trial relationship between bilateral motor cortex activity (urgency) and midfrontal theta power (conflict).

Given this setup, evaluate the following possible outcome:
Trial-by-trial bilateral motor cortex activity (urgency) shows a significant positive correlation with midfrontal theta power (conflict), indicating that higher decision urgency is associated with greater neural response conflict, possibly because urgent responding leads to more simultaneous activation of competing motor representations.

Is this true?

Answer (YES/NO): YES